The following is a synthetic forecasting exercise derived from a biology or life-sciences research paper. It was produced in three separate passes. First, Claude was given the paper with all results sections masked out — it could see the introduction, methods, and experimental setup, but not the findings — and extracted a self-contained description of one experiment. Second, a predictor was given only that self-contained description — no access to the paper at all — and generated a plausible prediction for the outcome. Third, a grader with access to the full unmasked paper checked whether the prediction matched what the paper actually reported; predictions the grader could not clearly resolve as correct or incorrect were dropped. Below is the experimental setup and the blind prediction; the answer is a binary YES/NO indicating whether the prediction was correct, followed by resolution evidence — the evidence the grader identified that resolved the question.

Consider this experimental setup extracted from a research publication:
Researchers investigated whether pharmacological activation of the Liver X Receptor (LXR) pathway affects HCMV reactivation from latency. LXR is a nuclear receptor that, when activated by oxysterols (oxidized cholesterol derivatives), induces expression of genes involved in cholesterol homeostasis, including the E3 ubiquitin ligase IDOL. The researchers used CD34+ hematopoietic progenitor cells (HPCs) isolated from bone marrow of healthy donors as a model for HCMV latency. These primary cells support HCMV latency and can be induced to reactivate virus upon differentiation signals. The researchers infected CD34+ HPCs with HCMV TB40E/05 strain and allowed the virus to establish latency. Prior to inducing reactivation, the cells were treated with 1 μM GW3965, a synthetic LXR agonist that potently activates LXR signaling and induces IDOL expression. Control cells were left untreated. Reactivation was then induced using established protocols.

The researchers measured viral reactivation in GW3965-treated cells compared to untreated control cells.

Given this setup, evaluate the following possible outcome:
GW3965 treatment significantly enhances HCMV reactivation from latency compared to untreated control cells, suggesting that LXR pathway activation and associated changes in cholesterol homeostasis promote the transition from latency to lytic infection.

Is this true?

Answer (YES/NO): NO